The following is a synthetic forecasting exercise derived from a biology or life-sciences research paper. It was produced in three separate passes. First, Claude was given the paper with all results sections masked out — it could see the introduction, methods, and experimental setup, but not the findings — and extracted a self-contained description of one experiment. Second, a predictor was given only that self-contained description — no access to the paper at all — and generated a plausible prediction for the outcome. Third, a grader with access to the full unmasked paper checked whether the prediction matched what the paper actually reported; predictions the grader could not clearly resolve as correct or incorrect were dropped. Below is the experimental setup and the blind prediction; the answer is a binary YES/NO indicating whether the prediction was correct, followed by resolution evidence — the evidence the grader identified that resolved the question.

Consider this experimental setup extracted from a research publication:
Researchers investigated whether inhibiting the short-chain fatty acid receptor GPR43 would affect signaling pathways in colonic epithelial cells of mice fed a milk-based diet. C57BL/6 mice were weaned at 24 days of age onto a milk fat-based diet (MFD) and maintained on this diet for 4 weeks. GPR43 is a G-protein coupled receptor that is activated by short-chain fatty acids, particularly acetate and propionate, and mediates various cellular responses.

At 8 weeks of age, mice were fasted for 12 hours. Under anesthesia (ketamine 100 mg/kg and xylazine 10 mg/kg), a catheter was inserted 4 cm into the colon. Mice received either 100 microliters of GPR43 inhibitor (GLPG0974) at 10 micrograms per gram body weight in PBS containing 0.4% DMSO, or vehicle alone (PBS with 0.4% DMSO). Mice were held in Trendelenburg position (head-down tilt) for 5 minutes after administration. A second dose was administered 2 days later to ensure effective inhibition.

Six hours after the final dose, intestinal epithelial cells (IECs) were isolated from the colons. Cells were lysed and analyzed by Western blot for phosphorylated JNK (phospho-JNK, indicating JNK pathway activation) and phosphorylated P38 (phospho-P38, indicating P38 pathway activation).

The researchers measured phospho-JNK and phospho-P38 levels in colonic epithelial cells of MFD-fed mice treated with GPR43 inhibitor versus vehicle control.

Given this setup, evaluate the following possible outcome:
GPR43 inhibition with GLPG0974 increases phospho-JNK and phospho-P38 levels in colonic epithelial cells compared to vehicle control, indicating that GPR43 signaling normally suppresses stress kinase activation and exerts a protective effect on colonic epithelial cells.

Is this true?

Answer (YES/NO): NO